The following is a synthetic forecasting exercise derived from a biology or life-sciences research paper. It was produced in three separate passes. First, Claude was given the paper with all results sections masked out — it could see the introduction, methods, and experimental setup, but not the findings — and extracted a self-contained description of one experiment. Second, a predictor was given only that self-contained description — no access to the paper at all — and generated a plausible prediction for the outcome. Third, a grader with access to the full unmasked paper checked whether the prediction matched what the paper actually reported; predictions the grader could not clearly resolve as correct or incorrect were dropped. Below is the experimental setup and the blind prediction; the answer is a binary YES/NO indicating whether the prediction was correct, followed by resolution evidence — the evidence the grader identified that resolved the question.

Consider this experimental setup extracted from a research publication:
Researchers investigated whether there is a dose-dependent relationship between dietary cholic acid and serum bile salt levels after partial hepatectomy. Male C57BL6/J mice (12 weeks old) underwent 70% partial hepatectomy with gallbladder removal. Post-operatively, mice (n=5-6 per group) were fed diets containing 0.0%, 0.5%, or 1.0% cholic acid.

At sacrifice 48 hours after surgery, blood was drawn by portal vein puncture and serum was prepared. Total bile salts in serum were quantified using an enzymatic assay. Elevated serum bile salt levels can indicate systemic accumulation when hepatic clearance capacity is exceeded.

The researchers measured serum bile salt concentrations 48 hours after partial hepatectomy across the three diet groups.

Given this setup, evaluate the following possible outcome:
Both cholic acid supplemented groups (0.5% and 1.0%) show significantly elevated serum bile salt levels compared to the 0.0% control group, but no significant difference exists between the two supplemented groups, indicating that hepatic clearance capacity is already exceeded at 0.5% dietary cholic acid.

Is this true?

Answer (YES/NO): NO